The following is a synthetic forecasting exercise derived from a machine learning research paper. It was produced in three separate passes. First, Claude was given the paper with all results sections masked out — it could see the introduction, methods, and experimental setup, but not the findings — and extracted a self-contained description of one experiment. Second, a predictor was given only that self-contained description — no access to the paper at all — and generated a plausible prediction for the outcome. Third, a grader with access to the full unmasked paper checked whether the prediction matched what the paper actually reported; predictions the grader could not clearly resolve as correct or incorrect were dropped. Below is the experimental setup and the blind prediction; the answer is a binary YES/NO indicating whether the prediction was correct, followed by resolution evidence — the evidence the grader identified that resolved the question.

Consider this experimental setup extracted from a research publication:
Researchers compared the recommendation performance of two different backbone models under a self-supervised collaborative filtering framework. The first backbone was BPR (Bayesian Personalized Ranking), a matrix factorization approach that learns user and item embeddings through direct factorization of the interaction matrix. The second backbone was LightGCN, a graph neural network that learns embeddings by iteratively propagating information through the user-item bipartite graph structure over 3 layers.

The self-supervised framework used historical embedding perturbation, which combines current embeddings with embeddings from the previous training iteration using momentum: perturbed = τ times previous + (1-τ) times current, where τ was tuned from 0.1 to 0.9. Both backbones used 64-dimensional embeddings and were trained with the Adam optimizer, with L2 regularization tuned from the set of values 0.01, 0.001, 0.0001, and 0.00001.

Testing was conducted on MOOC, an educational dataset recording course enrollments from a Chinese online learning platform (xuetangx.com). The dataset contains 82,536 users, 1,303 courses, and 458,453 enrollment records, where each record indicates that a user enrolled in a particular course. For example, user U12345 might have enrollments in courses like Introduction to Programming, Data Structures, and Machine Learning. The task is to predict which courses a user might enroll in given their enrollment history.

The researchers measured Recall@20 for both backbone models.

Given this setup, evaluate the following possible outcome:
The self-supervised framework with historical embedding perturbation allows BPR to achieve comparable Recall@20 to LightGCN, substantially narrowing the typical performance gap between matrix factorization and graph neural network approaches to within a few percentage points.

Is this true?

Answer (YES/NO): NO